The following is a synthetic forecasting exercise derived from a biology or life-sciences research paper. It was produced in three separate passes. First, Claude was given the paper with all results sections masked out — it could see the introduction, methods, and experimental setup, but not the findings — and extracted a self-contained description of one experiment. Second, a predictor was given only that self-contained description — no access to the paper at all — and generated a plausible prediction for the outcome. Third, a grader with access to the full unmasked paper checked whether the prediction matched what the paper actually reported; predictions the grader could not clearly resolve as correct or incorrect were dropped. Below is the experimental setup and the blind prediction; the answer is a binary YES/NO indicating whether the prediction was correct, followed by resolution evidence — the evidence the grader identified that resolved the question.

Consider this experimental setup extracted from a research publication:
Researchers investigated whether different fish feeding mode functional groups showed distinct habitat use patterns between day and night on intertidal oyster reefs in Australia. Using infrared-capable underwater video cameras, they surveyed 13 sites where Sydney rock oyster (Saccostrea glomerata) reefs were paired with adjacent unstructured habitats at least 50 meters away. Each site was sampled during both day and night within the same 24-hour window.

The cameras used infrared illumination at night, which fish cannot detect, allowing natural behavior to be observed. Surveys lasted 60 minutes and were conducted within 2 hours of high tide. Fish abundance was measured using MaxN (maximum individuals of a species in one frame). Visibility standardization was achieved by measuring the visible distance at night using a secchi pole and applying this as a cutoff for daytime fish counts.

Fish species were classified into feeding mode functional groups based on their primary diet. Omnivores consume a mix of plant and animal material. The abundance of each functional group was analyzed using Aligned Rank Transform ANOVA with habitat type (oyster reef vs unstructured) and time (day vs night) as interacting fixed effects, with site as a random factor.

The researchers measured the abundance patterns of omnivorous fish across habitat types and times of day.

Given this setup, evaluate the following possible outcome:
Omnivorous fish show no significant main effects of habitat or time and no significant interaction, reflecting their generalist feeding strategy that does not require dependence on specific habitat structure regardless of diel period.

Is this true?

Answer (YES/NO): NO